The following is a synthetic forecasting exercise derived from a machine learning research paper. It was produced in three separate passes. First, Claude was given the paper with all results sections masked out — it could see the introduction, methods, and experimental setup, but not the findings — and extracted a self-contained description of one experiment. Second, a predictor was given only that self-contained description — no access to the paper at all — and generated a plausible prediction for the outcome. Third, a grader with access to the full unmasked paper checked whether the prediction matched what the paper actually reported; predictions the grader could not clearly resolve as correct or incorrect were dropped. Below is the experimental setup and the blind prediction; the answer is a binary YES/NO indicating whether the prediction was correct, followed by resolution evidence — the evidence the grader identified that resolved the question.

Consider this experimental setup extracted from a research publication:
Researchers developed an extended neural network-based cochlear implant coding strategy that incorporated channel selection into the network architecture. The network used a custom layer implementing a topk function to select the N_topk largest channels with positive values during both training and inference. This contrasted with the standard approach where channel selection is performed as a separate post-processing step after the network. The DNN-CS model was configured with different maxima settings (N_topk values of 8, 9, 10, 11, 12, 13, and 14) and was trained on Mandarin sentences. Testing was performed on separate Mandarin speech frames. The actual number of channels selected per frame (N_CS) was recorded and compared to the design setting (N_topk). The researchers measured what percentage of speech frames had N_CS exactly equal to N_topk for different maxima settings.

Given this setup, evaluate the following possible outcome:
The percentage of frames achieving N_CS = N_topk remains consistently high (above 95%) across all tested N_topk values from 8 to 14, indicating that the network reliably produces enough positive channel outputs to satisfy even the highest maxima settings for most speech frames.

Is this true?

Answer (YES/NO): YES